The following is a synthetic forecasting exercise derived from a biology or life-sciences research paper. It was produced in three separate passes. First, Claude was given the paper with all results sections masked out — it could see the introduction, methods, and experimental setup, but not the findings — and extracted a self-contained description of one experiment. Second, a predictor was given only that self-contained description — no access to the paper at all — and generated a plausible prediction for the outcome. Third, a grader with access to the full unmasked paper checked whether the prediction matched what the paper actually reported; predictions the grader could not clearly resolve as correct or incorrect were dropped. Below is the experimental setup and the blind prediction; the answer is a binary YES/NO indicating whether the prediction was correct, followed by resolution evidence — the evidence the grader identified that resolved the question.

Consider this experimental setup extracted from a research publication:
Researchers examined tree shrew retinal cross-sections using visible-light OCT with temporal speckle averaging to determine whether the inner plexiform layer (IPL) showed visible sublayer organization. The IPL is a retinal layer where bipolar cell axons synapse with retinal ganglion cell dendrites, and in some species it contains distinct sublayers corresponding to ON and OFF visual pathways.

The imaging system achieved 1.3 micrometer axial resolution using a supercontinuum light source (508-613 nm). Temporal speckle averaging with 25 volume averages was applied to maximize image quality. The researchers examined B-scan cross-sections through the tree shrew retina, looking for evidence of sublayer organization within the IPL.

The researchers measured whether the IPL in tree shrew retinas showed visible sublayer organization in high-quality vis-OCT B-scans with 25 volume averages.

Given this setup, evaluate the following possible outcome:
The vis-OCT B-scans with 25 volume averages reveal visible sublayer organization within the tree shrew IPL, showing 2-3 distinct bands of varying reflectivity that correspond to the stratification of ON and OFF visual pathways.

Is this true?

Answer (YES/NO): NO